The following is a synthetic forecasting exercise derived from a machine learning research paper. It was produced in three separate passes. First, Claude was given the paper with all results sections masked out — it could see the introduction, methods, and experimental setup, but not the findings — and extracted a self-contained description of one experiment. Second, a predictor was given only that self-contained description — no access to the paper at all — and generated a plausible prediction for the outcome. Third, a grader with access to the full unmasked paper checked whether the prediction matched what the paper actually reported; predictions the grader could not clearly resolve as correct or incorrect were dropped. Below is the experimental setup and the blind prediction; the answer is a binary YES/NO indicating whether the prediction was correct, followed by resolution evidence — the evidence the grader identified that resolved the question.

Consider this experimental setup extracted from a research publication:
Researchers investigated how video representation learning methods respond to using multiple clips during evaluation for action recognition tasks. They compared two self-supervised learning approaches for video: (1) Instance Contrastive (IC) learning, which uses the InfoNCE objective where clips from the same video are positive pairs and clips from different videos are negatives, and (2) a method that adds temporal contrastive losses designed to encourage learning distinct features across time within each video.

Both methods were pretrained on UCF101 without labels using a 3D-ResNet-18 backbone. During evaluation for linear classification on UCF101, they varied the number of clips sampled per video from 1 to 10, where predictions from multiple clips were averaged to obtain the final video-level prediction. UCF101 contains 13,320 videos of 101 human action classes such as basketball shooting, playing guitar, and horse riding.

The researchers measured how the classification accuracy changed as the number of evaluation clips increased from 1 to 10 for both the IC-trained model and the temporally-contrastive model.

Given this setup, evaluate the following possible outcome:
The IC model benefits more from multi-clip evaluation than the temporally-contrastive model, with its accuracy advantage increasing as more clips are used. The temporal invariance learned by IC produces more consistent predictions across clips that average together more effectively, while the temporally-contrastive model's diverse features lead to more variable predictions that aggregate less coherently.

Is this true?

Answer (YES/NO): NO